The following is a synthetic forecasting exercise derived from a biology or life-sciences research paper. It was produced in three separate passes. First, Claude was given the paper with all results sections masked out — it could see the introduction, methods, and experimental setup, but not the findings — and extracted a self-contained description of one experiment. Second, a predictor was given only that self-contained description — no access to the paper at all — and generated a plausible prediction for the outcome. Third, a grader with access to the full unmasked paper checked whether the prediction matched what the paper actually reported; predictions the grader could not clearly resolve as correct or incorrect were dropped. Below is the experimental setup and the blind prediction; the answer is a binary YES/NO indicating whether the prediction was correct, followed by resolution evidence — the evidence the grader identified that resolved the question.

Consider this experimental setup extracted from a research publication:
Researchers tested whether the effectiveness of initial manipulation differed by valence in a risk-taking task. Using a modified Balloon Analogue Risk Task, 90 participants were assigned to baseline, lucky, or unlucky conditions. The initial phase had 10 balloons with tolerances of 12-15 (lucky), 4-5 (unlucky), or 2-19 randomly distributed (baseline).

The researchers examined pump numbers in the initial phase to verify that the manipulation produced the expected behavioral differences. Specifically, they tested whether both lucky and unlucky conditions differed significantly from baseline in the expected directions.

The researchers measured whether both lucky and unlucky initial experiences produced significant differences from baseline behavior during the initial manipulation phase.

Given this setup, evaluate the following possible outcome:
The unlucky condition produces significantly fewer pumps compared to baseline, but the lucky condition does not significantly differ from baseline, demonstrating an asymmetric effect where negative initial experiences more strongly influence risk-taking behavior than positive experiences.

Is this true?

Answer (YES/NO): NO